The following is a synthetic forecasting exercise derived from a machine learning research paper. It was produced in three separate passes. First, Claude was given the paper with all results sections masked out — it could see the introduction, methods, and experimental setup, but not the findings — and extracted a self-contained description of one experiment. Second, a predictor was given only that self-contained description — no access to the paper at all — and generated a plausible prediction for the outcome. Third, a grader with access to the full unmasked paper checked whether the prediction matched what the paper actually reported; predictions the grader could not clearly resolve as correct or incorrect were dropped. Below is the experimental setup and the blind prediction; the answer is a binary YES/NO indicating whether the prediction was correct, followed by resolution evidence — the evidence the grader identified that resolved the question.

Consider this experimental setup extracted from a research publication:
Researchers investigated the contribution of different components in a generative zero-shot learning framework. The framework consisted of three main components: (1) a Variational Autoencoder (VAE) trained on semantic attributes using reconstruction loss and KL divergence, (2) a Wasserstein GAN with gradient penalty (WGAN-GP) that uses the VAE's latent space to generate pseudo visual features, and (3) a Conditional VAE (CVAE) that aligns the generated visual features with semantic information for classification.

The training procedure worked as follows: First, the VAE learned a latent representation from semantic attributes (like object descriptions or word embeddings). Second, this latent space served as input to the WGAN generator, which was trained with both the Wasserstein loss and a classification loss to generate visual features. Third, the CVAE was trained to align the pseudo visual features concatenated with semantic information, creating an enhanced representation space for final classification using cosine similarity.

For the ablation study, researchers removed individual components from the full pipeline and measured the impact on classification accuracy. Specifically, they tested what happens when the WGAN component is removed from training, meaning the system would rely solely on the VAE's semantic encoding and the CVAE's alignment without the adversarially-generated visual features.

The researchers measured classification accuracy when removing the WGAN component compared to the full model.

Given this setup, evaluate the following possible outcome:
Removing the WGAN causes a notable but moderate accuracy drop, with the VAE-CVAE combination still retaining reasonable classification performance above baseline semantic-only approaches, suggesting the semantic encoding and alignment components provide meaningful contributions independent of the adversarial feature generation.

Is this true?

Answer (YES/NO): YES